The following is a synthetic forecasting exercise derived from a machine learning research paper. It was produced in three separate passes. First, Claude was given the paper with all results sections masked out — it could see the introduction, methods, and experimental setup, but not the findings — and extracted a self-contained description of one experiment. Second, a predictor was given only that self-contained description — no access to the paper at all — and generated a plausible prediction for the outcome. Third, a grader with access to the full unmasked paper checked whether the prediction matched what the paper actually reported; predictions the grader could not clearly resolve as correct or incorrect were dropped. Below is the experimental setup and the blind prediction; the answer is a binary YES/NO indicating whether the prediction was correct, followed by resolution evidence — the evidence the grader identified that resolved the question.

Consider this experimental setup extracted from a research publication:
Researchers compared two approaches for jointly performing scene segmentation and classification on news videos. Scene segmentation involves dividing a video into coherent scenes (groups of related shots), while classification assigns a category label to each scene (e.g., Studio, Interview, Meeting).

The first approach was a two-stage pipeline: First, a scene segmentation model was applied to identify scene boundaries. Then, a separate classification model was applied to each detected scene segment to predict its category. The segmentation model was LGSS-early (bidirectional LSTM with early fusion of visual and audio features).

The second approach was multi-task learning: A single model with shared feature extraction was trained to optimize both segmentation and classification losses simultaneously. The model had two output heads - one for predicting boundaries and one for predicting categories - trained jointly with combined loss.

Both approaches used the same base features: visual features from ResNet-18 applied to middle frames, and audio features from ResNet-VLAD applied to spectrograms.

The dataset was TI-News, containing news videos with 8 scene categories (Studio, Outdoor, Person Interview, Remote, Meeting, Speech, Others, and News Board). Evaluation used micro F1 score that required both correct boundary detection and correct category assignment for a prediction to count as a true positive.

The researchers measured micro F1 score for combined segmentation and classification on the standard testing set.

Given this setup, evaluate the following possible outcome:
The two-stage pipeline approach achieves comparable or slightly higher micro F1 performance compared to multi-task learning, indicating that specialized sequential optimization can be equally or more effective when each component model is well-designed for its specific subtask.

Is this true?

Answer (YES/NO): NO